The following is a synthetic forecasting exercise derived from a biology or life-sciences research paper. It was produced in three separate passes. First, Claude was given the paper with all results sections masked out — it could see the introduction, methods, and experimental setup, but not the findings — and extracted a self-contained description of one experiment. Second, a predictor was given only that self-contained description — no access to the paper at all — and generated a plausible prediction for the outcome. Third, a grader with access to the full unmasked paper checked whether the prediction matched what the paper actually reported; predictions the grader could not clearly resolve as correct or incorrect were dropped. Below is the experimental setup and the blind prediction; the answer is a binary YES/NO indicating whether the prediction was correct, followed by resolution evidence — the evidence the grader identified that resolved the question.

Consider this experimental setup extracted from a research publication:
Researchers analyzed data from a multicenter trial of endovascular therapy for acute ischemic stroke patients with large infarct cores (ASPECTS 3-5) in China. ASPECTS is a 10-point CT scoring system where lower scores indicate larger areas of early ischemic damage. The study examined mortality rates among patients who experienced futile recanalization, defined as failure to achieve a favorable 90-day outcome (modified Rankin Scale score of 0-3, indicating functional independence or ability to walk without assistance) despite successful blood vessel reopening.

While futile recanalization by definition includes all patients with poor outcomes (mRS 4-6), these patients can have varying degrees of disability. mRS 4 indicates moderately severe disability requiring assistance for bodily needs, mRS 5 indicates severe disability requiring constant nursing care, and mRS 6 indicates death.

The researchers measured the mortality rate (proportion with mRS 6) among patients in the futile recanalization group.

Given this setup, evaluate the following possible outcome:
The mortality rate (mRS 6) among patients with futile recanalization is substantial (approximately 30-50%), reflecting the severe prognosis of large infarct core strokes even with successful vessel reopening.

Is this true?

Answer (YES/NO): YES